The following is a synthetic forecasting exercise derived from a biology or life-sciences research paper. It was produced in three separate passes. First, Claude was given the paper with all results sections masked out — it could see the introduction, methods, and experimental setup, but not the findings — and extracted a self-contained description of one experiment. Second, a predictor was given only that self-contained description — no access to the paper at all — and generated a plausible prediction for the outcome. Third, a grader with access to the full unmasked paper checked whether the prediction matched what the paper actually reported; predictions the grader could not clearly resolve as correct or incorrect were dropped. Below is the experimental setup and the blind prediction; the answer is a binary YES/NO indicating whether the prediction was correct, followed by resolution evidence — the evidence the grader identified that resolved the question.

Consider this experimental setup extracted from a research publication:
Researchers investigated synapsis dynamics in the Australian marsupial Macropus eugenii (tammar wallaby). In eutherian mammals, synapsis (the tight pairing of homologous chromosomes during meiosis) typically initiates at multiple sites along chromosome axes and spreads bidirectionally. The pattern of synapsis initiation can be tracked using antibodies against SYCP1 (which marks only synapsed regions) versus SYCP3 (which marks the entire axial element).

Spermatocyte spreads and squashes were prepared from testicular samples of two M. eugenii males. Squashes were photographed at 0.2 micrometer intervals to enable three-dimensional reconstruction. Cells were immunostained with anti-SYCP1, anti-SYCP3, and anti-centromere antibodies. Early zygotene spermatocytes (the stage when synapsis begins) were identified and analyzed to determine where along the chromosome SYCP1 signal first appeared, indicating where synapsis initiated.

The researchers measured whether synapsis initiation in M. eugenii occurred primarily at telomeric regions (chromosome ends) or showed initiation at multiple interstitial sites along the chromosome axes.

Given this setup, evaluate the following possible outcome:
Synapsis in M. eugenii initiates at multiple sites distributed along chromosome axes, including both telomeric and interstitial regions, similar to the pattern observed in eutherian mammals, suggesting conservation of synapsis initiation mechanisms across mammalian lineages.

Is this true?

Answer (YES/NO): YES